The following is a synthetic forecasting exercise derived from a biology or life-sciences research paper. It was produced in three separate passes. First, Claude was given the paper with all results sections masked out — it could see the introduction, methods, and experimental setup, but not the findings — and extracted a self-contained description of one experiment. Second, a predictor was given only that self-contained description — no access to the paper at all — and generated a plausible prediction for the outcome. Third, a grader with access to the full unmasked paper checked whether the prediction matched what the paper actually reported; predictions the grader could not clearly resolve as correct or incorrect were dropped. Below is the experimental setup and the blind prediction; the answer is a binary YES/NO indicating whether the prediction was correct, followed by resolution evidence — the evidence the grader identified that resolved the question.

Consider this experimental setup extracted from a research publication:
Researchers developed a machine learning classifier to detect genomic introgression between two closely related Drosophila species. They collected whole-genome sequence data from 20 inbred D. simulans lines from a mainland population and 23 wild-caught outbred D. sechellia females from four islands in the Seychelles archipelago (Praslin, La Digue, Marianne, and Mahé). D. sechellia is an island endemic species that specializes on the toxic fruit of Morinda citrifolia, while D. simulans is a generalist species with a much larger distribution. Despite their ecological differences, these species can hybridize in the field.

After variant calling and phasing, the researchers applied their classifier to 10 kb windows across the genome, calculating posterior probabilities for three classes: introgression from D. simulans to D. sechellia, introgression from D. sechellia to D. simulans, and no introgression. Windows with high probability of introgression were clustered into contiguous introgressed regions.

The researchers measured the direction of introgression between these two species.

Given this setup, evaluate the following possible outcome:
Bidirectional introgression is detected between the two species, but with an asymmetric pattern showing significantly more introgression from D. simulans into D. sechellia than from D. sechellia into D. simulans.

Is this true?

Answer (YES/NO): YES